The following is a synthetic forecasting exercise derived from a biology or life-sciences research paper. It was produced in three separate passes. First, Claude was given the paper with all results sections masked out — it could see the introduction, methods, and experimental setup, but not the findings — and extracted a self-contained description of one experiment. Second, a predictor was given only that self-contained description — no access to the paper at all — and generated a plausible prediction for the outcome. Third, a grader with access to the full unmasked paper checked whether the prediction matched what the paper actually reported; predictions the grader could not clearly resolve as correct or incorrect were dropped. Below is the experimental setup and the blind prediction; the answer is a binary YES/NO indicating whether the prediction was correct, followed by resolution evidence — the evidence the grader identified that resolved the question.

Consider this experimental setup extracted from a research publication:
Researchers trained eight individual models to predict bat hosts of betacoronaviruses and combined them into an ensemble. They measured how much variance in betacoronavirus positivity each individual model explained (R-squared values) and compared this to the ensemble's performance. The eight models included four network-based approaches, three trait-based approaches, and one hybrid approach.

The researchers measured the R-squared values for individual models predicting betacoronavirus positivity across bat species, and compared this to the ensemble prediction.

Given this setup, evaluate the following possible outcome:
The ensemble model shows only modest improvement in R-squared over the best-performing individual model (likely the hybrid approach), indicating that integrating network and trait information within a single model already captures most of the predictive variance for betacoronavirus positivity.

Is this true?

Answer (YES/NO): NO